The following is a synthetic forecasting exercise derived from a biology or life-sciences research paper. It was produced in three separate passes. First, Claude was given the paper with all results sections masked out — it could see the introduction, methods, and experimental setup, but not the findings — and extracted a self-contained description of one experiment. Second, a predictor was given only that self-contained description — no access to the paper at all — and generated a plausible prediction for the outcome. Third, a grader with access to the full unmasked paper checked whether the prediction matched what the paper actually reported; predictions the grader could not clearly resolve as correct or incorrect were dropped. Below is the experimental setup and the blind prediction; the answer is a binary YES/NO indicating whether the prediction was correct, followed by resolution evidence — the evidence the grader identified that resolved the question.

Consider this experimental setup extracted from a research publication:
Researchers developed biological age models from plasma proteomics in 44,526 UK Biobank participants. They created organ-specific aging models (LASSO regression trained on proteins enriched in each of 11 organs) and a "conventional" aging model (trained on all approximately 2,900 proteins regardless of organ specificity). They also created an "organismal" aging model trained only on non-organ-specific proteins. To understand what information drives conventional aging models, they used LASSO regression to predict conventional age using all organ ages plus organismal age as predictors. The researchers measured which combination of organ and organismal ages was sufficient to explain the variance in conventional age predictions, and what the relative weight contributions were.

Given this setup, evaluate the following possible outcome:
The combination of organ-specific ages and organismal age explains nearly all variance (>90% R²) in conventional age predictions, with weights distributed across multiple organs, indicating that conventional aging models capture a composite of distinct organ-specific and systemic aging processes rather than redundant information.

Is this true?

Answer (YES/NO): NO